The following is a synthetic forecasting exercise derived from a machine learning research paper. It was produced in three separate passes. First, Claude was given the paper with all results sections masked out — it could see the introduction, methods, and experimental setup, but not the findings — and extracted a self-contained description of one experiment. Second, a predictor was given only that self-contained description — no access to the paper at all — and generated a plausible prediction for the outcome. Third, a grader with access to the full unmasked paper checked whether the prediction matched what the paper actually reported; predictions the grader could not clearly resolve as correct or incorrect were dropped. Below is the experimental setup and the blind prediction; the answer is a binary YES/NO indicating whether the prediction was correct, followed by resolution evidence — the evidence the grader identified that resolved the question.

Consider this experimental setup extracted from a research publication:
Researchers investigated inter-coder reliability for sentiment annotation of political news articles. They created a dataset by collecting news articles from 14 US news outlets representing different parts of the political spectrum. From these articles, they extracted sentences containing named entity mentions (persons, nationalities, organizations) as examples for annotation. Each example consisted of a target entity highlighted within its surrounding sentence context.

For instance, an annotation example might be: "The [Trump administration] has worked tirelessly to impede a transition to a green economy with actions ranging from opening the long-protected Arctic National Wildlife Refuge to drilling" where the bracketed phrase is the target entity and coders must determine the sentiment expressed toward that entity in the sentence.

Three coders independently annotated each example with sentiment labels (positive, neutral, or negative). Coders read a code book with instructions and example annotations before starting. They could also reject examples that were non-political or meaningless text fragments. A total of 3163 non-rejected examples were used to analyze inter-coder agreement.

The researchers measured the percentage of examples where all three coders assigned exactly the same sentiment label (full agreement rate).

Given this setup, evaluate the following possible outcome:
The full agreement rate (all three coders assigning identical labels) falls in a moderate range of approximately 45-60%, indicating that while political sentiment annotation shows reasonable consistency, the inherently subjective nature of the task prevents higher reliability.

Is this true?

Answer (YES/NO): NO